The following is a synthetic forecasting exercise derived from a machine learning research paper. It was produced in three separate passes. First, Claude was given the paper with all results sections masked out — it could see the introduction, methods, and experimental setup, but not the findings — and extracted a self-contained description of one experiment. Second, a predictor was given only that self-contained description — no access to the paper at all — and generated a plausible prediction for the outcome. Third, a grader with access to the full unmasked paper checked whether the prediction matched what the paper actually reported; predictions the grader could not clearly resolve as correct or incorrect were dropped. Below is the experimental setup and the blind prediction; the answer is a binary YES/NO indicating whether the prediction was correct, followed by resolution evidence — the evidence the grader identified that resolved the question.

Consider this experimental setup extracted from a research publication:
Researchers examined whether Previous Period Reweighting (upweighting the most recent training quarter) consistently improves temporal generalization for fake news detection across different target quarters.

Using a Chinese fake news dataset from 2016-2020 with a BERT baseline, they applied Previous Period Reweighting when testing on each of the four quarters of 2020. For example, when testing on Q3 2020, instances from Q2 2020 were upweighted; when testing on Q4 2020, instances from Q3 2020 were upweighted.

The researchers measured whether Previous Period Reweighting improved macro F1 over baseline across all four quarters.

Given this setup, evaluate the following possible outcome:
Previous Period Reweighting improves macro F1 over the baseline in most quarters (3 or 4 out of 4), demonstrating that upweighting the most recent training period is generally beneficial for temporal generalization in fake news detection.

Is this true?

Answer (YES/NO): NO